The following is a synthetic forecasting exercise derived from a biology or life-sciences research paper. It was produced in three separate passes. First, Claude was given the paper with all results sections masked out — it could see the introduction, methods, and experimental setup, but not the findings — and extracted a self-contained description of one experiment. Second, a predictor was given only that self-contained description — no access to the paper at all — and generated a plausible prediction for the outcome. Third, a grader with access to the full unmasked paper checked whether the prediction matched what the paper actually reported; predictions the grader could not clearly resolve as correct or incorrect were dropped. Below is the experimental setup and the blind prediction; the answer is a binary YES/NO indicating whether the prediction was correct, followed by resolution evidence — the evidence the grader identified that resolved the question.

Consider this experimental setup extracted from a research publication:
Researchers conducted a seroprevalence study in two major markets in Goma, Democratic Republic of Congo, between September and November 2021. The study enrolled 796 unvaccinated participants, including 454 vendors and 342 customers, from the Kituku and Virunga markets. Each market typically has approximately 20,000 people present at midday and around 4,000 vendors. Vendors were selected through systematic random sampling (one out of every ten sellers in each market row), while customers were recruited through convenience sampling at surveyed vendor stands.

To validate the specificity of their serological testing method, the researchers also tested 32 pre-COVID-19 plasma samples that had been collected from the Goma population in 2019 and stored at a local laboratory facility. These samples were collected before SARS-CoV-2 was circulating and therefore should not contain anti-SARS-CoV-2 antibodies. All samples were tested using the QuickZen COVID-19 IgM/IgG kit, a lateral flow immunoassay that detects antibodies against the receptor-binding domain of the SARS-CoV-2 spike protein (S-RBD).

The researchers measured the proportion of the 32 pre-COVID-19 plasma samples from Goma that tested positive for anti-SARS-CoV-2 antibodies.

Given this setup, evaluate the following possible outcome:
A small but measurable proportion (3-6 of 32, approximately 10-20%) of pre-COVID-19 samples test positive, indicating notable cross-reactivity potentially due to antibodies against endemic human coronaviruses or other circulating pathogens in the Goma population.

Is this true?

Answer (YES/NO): NO